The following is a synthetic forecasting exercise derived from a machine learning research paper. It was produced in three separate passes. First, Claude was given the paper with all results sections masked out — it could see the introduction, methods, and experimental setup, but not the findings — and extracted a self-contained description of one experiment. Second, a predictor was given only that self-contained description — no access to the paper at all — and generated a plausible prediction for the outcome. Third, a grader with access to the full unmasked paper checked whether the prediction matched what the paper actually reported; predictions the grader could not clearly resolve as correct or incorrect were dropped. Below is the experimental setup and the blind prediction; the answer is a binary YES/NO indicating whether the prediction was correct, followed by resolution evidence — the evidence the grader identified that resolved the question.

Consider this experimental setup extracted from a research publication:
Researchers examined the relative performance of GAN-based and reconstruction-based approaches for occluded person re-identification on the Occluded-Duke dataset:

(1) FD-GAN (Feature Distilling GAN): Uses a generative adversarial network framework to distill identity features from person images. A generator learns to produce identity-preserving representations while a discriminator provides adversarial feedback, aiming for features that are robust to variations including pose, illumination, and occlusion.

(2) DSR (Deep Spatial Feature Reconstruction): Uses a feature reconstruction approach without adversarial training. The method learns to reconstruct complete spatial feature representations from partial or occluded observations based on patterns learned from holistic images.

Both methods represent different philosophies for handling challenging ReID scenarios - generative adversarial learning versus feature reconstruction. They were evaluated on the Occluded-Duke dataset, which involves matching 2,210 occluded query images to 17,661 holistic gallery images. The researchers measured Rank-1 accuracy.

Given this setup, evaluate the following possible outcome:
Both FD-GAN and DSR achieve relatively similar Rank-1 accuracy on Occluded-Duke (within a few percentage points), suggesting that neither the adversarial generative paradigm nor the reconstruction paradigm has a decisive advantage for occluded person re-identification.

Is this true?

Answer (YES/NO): YES